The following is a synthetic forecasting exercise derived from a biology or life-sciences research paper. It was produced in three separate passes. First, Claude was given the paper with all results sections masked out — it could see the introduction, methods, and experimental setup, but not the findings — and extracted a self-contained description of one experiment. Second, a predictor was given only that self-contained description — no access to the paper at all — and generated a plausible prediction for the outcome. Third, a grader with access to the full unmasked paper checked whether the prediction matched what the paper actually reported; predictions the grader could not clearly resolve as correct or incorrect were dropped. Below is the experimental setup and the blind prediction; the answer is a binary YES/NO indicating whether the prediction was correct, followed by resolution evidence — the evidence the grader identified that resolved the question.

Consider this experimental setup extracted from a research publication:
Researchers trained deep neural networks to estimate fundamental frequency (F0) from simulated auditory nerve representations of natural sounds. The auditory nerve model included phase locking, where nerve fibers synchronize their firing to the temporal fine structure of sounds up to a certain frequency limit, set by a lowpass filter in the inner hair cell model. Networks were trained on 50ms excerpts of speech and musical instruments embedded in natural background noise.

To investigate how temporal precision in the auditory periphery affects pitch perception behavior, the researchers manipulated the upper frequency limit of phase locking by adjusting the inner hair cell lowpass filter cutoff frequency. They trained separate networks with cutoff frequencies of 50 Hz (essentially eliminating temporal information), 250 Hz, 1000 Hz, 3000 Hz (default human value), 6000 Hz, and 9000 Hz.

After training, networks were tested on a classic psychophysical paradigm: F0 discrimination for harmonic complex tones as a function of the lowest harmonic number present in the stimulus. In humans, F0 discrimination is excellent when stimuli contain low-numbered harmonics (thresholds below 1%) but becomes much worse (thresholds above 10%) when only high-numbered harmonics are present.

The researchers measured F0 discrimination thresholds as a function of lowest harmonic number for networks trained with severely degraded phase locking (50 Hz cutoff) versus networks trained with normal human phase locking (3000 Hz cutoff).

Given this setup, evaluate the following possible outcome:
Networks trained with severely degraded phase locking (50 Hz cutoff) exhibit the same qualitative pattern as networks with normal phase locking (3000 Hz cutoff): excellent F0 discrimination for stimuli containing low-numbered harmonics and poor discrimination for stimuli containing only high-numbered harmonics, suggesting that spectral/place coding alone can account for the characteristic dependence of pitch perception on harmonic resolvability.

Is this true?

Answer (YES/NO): NO